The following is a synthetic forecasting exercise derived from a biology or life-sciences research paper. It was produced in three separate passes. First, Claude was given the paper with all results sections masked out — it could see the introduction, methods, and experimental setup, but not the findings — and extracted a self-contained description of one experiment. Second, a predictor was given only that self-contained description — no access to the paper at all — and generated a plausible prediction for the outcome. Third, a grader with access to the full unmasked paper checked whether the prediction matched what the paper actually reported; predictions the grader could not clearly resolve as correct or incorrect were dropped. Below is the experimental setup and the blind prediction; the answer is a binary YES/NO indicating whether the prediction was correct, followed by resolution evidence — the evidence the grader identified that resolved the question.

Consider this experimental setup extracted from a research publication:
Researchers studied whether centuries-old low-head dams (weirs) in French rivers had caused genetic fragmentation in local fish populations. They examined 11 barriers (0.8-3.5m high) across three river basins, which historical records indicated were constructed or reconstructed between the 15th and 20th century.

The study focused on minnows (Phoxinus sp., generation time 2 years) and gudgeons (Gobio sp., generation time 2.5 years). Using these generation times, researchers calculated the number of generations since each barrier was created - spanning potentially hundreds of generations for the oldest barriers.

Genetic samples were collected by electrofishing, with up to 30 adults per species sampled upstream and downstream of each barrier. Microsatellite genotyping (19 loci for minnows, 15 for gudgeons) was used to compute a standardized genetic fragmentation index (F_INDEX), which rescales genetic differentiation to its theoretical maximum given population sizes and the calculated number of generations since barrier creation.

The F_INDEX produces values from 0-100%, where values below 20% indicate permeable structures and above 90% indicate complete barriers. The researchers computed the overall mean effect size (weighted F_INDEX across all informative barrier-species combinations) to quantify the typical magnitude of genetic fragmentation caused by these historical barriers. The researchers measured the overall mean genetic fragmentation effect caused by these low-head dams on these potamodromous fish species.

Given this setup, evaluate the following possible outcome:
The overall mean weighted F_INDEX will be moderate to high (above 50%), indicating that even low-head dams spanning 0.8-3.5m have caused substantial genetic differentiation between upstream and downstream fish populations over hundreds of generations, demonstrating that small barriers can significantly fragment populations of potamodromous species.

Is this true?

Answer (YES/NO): YES